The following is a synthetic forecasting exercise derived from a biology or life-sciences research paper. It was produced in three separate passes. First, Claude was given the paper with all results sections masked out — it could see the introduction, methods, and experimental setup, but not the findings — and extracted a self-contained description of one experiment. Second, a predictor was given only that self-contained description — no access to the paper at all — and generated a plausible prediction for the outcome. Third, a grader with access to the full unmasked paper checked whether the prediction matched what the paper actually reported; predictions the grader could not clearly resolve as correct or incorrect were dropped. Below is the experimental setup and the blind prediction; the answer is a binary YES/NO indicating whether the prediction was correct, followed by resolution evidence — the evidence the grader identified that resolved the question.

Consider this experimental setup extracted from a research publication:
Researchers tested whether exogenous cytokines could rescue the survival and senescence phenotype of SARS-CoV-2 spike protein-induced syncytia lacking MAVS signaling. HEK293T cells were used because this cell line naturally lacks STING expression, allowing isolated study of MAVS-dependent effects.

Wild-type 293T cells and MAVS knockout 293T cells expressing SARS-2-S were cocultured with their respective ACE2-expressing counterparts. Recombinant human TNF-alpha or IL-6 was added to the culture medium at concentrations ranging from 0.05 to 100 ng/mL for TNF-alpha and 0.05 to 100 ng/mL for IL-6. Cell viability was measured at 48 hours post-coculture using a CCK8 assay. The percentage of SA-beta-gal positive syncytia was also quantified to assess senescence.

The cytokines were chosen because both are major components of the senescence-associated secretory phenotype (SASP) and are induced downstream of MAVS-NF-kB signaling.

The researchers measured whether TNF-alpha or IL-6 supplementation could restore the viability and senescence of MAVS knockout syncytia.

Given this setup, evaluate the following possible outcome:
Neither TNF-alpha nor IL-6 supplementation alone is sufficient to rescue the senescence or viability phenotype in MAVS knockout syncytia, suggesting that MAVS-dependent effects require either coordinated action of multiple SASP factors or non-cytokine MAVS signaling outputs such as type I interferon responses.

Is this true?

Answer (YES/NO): NO